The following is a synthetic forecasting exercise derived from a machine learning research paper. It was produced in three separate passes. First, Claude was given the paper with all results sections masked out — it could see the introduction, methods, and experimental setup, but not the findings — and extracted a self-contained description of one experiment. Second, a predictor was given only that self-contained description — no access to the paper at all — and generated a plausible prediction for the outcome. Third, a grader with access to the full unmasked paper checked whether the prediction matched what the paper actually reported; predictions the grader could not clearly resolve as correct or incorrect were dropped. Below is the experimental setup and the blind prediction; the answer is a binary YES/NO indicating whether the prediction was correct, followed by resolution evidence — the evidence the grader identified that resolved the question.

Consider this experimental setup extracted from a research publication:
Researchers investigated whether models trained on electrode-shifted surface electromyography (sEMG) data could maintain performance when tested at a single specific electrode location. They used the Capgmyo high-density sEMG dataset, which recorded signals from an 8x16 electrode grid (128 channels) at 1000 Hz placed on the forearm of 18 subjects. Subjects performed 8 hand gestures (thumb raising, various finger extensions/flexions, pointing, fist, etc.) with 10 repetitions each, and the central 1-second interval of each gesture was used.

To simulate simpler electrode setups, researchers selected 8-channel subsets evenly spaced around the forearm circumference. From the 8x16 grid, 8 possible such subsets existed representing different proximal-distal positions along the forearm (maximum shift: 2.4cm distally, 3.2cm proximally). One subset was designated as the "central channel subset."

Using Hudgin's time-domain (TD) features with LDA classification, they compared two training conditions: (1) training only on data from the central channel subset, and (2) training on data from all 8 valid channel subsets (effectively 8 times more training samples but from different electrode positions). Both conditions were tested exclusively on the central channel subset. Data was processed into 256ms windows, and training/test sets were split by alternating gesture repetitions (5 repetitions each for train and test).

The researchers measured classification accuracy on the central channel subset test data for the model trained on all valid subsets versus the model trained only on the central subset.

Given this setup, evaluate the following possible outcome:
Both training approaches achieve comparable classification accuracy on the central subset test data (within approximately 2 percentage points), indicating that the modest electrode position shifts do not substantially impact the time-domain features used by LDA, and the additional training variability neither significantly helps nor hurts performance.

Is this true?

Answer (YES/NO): NO